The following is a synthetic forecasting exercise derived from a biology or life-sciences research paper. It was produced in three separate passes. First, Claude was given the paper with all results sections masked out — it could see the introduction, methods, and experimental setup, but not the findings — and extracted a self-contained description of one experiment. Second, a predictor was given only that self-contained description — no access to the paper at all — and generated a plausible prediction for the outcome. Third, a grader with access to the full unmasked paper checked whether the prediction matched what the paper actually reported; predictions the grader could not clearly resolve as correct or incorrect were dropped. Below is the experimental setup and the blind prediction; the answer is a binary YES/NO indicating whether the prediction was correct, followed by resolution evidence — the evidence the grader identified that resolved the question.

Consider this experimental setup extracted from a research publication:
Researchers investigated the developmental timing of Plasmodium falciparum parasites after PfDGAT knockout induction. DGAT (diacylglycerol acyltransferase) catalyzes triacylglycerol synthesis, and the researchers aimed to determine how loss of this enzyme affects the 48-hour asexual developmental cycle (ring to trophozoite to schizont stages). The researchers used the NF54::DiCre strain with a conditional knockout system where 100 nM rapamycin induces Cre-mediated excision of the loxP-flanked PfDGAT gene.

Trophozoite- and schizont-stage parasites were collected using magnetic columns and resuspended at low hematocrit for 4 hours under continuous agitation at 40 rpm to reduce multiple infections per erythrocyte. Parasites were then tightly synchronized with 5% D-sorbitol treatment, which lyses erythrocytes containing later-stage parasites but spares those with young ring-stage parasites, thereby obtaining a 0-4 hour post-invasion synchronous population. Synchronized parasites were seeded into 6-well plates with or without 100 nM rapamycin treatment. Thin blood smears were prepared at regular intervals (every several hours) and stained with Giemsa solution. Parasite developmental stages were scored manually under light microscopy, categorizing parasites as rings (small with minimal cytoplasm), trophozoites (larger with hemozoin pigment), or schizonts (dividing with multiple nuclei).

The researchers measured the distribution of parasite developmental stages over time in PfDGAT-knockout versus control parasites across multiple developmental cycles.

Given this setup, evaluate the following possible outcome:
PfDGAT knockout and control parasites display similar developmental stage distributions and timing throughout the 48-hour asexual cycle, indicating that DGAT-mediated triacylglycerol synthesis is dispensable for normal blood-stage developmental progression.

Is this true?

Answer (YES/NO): NO